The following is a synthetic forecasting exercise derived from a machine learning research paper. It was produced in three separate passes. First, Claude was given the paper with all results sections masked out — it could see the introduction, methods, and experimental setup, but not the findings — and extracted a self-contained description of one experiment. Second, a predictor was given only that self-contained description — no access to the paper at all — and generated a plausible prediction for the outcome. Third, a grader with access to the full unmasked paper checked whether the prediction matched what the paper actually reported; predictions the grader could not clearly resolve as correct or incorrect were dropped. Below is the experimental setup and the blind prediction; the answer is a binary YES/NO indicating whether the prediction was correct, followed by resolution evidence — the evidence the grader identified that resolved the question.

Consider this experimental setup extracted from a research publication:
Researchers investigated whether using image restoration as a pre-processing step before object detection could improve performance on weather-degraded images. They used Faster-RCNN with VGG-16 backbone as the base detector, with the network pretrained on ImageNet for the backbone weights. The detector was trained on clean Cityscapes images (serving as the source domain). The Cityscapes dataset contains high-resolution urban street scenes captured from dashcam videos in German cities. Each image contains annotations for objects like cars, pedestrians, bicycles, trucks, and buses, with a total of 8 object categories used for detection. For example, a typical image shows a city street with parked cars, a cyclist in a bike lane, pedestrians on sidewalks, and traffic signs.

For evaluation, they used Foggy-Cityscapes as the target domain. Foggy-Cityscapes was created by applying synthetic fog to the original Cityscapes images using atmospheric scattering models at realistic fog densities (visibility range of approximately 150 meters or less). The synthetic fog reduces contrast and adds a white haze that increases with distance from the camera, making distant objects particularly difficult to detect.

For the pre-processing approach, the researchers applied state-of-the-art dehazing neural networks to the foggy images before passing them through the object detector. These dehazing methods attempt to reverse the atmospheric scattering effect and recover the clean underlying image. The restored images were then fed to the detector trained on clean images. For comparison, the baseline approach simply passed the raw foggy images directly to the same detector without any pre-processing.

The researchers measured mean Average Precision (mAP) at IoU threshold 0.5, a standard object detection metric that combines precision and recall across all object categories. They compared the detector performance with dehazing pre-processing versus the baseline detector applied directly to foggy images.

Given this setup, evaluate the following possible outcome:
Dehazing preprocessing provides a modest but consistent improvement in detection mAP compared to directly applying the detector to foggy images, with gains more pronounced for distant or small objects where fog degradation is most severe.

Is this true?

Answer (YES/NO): NO